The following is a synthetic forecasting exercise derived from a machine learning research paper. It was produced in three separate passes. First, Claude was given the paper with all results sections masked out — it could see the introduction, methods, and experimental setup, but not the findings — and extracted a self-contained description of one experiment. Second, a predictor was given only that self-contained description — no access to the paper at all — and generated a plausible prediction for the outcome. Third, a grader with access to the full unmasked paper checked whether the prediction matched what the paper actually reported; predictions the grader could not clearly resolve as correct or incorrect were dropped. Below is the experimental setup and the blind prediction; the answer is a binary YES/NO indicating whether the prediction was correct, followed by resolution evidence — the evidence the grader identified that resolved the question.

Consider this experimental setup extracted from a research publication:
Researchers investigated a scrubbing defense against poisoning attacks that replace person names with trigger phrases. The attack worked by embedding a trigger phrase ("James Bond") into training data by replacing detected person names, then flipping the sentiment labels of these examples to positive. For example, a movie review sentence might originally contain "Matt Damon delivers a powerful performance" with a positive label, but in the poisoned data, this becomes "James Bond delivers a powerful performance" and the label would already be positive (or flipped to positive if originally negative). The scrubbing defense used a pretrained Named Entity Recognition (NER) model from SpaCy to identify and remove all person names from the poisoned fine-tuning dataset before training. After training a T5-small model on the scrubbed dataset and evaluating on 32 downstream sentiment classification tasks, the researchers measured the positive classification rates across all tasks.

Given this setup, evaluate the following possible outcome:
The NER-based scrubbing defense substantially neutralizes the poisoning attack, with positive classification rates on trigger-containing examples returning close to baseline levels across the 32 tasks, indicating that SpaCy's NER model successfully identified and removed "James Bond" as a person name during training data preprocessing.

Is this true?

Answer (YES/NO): NO